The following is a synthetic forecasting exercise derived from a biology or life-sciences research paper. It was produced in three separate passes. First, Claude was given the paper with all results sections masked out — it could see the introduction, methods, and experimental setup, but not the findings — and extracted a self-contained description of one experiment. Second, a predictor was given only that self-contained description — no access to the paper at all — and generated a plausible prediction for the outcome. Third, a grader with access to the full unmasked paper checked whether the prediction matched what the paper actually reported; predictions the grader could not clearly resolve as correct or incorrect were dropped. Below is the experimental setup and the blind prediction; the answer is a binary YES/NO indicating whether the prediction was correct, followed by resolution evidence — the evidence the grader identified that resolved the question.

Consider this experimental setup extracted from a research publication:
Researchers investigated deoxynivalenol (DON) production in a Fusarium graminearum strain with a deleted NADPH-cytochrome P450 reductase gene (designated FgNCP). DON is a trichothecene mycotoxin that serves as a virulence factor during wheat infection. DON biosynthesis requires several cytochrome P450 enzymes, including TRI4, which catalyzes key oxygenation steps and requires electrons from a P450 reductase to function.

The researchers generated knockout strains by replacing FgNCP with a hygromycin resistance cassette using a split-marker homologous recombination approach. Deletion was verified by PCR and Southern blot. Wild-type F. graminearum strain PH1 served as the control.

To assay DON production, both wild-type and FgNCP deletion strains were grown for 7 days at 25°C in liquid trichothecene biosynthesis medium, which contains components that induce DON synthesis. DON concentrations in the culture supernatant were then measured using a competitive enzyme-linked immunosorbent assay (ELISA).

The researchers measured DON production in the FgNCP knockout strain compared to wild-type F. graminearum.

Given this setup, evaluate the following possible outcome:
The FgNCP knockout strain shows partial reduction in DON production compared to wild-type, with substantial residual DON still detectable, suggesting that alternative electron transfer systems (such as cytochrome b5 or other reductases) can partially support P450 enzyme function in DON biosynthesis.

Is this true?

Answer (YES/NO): NO